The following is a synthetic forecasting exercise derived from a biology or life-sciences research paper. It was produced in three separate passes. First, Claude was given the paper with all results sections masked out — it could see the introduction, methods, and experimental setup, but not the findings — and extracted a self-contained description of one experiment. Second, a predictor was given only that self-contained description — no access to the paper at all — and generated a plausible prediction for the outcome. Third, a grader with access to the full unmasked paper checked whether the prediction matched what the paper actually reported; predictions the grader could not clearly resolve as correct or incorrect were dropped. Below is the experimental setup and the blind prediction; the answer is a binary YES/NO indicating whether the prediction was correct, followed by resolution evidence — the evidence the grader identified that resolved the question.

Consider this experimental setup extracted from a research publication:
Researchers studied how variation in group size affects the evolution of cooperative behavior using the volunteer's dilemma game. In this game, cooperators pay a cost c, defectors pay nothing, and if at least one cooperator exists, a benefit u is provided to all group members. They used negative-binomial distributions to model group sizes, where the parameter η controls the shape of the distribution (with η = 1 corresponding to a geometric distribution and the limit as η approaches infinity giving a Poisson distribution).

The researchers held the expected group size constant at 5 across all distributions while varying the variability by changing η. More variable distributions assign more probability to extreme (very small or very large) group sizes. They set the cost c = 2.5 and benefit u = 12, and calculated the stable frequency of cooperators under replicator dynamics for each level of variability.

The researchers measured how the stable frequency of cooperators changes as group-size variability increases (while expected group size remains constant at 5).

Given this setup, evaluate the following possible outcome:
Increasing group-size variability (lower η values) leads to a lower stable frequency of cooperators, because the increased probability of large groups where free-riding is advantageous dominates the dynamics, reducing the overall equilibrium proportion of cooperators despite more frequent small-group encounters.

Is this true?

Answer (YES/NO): YES